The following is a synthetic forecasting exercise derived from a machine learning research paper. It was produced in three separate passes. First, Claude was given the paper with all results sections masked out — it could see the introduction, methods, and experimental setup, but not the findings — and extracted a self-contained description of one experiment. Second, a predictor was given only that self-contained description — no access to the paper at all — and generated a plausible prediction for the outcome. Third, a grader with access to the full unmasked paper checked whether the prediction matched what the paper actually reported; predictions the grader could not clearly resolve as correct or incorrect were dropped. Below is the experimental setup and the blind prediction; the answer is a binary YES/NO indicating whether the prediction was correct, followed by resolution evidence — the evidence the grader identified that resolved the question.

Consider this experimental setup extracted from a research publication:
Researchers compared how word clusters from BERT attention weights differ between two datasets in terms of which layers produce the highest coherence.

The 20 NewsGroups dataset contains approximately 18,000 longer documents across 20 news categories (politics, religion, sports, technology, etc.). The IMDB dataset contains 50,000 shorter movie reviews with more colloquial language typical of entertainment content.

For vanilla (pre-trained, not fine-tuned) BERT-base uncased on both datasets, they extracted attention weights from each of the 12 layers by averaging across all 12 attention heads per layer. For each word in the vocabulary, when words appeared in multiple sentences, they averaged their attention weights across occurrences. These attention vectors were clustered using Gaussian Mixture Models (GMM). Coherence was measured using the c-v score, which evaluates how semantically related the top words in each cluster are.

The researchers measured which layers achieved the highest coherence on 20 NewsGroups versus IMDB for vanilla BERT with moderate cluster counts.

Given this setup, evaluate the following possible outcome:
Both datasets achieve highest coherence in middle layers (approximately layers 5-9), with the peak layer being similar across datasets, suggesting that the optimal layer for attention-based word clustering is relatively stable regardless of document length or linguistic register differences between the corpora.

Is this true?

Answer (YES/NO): NO